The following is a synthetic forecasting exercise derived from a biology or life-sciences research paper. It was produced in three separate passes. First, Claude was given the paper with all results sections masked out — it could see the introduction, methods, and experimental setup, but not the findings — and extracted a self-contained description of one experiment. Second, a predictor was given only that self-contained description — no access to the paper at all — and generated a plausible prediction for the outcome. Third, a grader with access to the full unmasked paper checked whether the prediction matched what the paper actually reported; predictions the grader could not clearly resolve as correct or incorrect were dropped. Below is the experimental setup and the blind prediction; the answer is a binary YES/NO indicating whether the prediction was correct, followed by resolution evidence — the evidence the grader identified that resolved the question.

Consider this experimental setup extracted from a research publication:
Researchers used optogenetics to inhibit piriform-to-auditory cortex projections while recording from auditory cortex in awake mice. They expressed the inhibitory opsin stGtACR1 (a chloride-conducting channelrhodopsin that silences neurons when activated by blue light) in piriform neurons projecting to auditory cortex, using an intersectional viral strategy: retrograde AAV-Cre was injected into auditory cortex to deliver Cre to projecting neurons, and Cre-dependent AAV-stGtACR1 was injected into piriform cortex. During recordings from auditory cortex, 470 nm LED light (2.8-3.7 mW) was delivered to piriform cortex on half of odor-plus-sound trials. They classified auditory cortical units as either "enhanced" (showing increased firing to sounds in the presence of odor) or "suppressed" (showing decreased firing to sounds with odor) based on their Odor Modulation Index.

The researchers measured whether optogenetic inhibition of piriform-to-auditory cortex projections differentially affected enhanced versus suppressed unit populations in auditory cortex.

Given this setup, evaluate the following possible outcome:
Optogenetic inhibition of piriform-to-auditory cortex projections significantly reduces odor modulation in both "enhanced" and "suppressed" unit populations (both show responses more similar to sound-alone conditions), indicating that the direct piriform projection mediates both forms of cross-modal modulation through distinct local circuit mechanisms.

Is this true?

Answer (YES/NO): NO